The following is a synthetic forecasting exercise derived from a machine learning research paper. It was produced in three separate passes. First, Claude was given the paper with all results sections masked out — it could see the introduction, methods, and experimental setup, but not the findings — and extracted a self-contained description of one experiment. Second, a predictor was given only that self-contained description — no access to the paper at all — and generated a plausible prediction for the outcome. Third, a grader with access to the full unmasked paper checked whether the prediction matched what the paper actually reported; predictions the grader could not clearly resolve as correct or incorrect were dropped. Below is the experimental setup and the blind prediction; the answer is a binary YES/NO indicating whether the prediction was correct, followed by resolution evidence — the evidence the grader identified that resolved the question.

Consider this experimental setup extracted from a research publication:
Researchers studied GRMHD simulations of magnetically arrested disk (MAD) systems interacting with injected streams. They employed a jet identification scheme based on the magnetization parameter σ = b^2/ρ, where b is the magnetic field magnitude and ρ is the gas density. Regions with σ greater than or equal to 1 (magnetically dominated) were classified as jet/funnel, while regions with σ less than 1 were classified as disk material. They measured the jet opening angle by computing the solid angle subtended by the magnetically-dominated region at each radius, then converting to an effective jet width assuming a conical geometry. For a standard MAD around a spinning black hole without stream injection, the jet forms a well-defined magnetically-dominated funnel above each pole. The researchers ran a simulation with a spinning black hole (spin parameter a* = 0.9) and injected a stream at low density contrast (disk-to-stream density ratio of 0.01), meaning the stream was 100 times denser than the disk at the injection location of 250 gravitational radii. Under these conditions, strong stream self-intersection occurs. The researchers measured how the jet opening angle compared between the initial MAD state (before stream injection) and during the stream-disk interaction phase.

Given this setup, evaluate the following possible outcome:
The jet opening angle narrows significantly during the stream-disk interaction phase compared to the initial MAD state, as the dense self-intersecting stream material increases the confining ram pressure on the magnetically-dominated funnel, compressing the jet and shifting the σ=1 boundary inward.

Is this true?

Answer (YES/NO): YES